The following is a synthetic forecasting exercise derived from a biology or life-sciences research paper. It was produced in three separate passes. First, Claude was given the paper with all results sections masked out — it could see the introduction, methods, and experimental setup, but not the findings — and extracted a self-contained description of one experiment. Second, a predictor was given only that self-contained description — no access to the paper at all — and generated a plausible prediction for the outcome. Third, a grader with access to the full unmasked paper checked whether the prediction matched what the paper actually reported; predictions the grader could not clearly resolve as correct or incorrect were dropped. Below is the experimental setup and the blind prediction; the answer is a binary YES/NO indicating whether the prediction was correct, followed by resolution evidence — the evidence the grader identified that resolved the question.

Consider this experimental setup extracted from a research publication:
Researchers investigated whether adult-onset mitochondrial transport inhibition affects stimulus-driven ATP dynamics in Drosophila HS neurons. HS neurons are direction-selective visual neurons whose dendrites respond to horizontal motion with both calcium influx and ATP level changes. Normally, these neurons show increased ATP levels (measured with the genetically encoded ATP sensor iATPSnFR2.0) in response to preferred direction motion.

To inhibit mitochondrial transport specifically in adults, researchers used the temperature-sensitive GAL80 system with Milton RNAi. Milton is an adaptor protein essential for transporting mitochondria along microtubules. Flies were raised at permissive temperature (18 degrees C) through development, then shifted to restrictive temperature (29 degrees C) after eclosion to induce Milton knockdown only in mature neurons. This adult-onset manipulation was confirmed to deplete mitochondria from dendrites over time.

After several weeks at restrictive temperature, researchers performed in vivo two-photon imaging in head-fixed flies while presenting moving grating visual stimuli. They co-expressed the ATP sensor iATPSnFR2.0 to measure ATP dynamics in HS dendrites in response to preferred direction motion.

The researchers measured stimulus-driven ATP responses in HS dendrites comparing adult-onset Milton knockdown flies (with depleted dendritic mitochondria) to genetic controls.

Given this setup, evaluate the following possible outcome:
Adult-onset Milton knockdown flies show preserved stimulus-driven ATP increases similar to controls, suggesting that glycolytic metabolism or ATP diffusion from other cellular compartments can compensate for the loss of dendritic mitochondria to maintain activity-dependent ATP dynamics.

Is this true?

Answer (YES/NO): YES